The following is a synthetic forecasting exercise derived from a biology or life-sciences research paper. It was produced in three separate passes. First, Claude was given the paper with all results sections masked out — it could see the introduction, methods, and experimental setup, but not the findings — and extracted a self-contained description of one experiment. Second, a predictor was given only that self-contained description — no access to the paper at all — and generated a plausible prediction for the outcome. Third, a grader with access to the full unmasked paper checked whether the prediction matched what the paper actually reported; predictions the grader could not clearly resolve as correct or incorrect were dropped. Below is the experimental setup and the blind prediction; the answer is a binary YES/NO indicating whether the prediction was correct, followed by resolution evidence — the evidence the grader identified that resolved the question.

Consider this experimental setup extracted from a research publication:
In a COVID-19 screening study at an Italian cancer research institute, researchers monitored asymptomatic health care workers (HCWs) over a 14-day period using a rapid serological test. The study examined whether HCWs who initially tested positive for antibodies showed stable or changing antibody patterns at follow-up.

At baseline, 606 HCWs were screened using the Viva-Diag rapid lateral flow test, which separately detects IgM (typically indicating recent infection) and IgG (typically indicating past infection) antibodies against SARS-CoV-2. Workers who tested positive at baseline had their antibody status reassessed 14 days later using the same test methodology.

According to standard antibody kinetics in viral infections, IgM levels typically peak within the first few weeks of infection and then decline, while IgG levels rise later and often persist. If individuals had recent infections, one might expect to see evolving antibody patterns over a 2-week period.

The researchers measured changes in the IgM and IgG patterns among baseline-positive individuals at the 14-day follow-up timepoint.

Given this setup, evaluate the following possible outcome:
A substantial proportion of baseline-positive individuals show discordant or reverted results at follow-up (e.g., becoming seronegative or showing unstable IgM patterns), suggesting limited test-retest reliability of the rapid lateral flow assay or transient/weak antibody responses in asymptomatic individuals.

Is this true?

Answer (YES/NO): NO